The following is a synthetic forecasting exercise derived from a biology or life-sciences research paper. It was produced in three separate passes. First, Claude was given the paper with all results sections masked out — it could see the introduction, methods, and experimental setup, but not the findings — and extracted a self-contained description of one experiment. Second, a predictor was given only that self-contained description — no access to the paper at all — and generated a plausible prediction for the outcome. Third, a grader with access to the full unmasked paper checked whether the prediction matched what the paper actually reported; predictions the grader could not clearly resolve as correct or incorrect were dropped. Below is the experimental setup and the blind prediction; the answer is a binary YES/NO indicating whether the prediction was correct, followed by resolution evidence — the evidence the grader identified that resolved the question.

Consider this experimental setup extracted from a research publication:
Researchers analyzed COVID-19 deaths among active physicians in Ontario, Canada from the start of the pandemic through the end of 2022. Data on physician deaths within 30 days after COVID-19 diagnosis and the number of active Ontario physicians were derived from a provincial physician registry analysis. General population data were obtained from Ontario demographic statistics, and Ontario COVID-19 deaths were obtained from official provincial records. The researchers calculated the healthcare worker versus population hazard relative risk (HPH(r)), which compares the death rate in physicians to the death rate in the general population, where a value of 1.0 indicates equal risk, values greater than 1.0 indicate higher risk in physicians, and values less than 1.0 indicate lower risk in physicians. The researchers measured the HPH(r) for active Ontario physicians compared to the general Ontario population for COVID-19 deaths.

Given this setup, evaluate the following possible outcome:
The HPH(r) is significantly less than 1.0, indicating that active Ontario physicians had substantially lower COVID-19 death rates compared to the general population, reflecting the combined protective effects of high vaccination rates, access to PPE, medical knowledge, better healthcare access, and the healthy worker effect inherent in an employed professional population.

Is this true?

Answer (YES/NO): YES